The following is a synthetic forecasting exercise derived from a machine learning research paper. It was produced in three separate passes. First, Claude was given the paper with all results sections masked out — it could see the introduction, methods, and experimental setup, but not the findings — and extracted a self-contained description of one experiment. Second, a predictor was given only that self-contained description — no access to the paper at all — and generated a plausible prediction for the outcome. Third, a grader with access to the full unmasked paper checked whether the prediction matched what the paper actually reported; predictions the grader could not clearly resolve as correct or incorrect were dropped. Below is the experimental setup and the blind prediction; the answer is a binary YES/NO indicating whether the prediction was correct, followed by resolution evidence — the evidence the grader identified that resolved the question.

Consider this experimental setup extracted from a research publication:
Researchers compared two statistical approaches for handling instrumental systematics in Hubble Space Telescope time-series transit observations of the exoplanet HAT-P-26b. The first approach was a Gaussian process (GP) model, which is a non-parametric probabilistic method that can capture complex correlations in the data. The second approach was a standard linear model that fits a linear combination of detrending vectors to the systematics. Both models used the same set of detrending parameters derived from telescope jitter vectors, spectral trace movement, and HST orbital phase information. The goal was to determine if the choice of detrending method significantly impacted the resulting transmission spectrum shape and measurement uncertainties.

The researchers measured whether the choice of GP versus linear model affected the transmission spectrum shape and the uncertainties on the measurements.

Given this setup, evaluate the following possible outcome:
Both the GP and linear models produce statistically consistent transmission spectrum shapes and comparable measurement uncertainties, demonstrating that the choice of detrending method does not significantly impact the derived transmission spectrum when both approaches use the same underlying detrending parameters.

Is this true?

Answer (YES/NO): NO